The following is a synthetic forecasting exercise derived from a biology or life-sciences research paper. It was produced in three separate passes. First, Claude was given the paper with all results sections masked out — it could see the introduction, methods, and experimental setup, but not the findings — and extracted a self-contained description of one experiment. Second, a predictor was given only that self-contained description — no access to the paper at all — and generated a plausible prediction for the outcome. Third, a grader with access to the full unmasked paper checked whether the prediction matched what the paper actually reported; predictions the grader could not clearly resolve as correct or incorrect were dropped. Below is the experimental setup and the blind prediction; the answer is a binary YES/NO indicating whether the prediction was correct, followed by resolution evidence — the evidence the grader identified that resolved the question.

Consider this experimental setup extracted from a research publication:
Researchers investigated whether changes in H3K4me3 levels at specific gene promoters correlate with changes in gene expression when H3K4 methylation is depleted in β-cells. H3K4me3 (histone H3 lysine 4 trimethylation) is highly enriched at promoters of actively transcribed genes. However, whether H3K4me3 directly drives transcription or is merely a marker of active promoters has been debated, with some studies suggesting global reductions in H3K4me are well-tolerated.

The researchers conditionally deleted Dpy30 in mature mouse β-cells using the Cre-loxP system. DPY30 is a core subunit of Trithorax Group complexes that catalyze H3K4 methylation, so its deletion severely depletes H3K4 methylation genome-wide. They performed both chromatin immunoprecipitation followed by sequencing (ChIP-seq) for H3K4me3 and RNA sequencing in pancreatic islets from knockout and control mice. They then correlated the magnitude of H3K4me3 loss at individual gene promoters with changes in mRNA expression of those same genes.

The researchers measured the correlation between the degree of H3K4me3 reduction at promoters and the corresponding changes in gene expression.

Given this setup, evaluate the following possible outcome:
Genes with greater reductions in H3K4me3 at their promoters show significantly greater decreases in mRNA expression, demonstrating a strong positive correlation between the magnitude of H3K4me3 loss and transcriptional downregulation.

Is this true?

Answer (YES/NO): NO